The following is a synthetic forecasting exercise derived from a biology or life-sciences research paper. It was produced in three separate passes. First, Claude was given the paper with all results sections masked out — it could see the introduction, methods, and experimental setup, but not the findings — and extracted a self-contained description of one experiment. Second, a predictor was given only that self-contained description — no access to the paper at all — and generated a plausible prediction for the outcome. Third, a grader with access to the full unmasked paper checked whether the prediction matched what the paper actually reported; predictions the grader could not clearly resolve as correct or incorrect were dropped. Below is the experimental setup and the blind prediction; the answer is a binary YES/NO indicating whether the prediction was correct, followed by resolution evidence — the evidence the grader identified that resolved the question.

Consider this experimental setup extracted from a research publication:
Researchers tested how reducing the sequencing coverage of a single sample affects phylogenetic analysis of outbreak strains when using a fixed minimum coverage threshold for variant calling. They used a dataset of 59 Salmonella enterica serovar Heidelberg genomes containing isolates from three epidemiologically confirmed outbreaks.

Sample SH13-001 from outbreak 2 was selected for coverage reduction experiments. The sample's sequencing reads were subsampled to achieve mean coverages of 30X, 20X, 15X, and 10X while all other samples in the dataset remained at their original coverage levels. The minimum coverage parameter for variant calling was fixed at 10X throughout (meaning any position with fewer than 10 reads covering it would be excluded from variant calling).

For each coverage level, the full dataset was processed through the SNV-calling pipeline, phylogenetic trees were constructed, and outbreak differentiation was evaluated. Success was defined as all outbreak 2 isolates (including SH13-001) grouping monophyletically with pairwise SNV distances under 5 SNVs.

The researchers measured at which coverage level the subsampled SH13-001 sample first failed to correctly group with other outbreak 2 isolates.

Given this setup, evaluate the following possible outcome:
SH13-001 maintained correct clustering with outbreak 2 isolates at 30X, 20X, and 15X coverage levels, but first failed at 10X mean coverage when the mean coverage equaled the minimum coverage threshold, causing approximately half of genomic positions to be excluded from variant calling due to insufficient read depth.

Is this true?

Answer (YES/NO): YES